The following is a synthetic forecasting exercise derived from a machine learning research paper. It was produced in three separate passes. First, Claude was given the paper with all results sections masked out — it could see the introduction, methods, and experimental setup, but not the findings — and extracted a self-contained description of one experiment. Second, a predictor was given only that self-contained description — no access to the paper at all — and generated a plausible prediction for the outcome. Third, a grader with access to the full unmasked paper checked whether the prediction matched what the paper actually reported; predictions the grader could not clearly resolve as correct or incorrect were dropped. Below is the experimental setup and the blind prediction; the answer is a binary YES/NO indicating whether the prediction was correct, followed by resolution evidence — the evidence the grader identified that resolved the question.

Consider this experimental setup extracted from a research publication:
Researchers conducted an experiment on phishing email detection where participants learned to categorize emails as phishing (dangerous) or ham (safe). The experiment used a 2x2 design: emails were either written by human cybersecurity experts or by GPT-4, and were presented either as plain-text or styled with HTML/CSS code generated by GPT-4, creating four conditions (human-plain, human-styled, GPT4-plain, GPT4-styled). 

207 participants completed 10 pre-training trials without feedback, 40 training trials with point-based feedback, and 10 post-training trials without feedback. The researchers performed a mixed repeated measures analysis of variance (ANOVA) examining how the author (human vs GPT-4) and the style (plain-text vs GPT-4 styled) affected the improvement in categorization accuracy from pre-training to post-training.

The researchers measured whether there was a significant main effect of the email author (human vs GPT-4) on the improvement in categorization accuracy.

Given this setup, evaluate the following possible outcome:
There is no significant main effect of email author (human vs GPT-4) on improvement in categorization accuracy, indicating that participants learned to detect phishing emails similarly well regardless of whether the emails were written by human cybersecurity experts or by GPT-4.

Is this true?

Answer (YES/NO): YES